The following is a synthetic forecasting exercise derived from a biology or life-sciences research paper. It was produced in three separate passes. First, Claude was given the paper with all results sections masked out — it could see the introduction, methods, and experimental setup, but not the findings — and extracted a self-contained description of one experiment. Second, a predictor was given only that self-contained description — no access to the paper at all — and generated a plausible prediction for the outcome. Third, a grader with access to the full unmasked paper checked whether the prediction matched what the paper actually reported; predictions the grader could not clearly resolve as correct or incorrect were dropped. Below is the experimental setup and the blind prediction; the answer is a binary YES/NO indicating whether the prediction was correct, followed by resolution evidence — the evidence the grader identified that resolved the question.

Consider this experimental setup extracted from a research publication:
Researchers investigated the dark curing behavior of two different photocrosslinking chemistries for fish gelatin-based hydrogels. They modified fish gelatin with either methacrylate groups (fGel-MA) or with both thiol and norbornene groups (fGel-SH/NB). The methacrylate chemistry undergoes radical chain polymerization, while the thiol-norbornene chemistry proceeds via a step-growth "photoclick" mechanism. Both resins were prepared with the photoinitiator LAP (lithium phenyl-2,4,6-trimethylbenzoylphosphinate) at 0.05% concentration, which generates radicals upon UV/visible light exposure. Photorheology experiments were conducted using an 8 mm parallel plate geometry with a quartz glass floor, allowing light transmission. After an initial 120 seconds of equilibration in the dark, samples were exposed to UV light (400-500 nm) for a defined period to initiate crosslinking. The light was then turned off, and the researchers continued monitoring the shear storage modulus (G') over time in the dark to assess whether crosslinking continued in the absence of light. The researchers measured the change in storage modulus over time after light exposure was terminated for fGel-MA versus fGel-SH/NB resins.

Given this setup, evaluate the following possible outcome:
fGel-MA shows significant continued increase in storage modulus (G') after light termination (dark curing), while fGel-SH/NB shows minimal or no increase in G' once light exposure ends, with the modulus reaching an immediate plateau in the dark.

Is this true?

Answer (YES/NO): YES